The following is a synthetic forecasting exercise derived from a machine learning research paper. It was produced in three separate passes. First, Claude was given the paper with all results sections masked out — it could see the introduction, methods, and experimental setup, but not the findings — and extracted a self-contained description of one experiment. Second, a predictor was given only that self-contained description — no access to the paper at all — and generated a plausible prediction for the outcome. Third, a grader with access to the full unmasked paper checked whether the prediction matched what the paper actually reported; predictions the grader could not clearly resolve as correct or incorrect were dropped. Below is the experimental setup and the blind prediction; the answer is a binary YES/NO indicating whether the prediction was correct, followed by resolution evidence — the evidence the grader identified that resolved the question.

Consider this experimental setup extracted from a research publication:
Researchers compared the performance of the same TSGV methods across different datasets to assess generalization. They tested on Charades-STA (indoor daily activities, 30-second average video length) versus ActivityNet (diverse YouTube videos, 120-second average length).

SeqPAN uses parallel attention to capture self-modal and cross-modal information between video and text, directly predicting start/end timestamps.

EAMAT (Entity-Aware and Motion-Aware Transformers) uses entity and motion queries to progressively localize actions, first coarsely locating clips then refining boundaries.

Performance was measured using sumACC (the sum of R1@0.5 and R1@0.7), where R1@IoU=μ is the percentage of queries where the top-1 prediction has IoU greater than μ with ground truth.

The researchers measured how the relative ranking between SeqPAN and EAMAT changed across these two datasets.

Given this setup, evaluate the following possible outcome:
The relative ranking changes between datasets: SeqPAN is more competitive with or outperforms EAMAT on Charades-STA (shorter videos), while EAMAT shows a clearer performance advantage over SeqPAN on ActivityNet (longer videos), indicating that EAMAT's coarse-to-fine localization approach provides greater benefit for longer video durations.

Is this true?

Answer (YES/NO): NO